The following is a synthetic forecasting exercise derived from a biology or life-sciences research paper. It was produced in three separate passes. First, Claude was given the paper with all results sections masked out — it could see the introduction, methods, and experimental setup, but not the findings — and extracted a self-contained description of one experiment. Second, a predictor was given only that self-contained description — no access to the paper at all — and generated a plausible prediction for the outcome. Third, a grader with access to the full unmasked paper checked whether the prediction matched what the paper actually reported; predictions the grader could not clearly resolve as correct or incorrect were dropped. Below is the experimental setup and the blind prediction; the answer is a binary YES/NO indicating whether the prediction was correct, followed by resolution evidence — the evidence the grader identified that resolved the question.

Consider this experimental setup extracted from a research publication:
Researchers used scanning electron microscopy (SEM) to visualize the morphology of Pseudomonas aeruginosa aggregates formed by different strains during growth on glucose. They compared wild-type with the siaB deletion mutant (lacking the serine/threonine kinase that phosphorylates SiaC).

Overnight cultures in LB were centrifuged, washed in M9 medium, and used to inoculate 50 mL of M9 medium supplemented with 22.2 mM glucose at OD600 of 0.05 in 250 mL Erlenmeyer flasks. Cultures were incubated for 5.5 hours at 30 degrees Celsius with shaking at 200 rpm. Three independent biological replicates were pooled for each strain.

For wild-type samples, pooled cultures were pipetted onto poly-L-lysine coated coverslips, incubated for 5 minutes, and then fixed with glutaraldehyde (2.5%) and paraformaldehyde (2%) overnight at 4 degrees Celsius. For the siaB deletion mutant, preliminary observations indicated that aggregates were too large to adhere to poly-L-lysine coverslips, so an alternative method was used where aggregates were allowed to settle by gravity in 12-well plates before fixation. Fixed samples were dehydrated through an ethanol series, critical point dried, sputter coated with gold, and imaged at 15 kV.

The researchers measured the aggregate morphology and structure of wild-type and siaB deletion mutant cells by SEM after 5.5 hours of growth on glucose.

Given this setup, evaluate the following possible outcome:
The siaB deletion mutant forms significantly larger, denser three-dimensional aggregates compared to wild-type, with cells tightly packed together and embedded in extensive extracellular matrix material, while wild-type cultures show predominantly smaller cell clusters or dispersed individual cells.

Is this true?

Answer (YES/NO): NO